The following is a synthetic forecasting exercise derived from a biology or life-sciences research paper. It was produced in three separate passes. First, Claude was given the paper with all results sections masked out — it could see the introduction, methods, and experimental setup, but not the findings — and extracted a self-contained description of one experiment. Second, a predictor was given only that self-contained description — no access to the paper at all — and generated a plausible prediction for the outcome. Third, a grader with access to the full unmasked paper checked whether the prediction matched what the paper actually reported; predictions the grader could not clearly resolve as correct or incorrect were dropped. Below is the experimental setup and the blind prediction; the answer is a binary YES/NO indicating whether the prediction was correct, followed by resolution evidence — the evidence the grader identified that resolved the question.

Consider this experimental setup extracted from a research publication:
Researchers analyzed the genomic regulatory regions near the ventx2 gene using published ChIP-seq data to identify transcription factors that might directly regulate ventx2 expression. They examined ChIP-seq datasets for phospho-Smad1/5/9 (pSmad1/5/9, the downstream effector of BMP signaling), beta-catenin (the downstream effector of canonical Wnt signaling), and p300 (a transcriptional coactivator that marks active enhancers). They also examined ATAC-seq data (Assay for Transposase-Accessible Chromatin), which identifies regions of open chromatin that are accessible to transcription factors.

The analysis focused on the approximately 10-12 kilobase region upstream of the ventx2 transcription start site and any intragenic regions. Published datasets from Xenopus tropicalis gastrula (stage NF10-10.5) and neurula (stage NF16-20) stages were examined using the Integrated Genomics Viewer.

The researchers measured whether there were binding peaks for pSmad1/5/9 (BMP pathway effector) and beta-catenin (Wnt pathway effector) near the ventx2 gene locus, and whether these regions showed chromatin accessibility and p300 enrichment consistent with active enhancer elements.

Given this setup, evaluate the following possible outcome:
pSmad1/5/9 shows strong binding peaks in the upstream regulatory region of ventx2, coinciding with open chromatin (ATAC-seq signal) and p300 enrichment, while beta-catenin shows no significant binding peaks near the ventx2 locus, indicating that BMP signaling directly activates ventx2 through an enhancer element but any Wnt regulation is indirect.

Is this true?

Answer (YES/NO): NO